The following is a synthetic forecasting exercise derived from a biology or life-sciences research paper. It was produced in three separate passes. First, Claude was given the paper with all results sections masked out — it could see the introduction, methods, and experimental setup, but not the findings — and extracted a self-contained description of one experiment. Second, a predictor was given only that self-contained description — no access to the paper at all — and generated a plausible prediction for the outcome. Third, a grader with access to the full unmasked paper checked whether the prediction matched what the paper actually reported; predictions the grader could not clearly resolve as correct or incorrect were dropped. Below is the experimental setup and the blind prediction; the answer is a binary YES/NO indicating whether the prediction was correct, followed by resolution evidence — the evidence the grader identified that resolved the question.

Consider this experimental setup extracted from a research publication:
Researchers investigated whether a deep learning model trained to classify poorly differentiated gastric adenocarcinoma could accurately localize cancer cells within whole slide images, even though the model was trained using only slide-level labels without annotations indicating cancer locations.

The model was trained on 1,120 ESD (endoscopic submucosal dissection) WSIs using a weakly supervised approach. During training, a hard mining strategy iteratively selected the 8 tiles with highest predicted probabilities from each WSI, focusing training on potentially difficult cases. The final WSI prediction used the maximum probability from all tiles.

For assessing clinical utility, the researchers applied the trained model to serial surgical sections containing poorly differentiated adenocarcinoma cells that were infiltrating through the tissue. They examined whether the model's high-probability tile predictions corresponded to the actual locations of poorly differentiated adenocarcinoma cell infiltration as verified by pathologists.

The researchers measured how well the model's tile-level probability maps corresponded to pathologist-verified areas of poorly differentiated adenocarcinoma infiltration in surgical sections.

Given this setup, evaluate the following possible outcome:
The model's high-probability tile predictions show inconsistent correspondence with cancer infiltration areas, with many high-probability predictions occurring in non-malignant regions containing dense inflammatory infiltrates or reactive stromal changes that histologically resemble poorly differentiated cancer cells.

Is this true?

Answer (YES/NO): NO